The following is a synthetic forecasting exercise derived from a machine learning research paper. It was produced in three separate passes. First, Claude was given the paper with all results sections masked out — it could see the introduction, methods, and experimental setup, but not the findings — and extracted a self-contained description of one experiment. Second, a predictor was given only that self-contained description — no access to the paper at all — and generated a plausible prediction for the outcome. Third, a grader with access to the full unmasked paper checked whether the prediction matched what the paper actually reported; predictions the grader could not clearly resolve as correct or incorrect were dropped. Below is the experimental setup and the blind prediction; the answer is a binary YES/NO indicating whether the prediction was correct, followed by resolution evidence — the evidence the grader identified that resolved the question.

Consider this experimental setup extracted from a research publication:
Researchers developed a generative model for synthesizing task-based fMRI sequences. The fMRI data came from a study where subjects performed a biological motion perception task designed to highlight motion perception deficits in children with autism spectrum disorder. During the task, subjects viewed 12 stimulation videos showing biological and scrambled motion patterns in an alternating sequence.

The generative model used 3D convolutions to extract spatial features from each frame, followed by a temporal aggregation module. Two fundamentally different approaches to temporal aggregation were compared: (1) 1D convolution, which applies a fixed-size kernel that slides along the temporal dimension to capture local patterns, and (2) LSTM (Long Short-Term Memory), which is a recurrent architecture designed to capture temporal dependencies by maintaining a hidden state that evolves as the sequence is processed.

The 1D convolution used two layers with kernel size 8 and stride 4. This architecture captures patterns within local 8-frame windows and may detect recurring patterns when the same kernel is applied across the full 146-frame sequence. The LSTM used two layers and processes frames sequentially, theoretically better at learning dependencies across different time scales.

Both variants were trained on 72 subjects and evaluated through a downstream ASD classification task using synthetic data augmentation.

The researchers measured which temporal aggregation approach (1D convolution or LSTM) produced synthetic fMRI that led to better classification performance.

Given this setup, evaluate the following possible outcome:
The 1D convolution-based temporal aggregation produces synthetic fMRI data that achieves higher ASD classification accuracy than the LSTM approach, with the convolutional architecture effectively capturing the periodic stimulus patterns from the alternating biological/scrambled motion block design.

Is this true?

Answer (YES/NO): YES